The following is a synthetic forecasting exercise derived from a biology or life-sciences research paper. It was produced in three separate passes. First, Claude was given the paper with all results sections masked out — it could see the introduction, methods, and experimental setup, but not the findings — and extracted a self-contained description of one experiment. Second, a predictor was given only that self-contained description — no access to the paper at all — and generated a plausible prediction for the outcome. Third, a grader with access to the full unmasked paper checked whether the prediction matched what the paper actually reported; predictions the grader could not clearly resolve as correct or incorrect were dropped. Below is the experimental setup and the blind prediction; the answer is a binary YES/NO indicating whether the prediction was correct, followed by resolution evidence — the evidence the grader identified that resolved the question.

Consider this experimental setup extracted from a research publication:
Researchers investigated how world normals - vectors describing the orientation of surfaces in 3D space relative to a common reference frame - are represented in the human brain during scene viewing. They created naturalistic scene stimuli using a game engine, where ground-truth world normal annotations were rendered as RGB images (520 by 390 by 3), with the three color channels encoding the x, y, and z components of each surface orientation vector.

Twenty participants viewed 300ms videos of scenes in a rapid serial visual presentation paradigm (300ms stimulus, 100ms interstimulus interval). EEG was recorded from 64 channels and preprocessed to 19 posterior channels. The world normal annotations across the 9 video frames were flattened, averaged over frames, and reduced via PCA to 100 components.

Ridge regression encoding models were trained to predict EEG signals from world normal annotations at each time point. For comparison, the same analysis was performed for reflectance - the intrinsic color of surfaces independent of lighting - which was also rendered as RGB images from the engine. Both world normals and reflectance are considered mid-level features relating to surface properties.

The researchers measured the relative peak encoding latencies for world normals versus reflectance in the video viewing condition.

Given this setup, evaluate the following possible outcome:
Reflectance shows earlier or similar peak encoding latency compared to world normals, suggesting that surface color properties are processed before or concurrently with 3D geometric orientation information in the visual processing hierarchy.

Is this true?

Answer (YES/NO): YES